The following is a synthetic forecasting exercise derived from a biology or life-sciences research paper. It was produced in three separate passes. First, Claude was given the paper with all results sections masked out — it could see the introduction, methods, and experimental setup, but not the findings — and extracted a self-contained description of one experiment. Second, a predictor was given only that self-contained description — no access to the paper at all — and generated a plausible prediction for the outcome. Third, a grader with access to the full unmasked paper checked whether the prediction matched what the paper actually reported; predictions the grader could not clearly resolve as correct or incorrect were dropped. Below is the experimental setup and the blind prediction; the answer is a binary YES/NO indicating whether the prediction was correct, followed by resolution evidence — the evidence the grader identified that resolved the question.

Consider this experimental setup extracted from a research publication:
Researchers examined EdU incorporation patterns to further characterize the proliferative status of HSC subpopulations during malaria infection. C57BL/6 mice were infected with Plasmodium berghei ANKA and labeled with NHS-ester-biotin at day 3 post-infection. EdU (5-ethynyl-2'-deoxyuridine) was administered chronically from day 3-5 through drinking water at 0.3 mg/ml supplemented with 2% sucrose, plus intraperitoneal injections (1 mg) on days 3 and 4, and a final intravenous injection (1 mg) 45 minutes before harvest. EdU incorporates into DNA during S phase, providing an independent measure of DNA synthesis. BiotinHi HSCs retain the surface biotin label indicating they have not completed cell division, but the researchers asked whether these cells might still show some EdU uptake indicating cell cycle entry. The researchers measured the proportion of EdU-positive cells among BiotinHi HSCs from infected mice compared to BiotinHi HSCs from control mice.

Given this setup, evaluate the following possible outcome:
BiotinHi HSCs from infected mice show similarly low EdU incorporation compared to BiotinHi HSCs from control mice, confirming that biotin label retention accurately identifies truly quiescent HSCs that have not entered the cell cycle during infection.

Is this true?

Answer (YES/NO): NO